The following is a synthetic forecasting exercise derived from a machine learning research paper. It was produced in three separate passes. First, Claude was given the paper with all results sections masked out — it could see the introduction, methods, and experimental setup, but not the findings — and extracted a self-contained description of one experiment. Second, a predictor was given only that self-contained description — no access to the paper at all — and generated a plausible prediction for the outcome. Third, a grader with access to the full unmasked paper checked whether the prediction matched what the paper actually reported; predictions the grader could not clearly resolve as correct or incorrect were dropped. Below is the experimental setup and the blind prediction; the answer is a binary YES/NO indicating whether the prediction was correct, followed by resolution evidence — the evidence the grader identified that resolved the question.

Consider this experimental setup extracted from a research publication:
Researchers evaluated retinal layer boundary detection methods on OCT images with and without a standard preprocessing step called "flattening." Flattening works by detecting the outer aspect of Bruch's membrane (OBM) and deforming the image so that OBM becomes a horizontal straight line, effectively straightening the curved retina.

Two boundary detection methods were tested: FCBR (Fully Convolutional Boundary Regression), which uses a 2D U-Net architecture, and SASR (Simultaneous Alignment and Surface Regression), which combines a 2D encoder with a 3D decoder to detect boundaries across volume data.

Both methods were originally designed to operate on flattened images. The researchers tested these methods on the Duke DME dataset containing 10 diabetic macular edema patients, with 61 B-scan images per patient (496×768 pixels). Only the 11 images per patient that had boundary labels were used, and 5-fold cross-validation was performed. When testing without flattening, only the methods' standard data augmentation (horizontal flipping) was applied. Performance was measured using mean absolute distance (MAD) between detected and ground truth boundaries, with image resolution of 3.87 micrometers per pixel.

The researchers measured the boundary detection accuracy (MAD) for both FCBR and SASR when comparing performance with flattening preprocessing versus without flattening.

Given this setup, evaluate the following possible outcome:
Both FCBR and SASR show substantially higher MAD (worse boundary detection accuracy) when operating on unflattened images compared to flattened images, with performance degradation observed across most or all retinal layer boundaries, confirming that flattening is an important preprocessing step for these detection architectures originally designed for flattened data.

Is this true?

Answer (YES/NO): NO